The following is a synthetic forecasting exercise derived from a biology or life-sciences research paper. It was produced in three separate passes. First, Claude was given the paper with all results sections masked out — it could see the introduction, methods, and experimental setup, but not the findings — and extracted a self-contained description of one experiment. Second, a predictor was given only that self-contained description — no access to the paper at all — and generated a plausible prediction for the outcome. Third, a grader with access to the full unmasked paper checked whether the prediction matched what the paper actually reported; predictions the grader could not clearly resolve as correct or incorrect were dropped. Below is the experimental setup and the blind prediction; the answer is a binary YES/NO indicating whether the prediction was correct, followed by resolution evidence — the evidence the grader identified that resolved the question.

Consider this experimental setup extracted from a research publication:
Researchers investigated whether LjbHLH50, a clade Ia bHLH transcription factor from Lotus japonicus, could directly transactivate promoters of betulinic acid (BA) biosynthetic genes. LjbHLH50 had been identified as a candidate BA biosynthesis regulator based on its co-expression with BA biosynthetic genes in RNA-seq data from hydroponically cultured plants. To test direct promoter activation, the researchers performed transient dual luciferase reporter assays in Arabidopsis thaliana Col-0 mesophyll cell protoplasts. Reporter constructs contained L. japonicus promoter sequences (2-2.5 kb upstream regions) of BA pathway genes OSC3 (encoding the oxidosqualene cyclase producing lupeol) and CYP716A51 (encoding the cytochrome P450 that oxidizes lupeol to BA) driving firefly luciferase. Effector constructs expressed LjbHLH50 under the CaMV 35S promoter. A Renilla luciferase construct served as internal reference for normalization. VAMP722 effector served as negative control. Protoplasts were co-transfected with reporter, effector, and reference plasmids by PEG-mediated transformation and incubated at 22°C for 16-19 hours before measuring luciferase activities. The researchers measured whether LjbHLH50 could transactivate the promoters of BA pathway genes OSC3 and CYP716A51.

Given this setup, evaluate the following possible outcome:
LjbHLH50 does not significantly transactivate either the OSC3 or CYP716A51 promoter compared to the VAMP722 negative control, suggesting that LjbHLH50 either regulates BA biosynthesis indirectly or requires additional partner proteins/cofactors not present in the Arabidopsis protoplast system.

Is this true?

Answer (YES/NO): YES